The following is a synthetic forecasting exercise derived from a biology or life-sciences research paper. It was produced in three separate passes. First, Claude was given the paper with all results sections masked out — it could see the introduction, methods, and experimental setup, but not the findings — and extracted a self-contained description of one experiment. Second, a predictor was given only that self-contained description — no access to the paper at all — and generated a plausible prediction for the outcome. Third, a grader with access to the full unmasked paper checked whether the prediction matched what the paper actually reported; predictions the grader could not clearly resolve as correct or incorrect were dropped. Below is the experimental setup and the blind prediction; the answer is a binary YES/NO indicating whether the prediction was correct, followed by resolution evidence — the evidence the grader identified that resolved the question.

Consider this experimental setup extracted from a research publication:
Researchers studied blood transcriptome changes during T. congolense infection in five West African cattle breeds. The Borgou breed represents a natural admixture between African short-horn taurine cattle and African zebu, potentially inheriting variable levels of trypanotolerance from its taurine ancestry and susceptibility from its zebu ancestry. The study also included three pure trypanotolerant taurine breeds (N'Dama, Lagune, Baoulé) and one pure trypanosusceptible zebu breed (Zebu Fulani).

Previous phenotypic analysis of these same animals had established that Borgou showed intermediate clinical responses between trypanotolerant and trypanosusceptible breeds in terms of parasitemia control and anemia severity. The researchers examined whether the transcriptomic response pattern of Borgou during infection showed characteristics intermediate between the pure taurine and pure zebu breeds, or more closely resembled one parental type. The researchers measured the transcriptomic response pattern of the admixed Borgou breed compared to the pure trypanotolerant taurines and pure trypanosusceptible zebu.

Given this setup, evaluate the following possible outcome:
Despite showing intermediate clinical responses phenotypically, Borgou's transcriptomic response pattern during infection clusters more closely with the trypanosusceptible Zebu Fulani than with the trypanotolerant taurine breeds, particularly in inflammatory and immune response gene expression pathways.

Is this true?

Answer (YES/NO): NO